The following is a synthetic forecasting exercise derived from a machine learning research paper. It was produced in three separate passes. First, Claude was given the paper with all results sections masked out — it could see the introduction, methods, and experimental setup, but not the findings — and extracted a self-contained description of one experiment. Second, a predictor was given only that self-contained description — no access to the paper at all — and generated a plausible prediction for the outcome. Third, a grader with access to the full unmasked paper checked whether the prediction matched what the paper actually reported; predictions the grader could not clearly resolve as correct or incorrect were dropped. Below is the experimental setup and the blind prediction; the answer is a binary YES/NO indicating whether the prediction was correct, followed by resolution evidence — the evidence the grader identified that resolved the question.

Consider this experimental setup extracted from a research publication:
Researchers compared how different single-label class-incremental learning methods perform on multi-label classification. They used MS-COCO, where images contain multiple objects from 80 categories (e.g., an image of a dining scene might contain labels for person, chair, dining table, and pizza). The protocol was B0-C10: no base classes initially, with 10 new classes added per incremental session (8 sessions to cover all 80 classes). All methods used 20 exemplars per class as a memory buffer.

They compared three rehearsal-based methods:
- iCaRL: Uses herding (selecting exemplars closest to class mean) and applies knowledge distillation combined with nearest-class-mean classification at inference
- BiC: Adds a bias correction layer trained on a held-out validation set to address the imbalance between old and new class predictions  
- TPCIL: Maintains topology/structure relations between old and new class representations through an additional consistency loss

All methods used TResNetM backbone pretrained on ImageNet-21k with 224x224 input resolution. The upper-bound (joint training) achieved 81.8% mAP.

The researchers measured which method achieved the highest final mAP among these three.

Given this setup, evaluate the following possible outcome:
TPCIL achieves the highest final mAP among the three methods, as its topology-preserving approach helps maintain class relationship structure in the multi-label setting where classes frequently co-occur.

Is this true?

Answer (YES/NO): YES